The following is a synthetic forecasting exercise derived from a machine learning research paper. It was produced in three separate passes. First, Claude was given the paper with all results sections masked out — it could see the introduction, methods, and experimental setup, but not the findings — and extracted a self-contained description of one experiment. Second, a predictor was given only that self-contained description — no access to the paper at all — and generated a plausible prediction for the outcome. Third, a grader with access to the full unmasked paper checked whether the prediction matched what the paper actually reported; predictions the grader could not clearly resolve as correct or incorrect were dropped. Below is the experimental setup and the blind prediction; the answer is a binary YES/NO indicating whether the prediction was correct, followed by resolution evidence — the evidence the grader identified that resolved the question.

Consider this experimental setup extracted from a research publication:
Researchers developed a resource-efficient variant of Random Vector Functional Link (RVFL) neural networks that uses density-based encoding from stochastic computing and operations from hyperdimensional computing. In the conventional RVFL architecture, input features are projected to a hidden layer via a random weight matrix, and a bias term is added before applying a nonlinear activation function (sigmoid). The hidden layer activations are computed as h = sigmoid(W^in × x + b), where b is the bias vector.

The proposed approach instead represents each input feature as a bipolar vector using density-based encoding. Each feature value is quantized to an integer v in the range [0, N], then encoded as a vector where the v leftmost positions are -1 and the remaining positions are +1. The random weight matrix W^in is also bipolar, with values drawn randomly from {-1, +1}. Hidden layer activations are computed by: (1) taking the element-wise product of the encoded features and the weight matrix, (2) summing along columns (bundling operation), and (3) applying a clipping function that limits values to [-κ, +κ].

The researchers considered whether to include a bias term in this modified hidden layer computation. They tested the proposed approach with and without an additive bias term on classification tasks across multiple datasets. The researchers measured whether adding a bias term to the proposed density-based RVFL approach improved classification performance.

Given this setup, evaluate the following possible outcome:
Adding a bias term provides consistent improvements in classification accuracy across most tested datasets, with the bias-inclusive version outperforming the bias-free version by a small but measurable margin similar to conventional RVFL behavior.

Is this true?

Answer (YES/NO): NO